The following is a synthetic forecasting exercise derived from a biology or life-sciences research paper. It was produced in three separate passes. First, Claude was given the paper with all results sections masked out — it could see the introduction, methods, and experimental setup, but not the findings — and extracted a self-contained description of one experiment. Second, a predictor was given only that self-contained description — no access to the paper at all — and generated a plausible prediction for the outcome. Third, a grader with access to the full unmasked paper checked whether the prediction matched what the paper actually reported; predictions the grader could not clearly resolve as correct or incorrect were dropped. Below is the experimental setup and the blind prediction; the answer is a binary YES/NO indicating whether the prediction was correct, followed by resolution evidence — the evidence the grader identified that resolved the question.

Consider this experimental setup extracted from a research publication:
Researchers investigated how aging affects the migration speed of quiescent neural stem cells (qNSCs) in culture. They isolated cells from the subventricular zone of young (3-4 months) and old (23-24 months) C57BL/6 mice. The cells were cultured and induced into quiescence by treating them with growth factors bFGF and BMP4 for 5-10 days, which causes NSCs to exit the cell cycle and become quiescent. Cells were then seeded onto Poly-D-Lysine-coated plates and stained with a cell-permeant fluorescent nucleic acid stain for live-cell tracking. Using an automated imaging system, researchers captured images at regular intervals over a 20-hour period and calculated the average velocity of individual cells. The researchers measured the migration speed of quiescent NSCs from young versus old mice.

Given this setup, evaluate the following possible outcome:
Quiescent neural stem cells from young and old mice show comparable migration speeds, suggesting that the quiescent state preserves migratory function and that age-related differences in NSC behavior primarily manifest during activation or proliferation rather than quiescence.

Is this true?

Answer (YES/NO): NO